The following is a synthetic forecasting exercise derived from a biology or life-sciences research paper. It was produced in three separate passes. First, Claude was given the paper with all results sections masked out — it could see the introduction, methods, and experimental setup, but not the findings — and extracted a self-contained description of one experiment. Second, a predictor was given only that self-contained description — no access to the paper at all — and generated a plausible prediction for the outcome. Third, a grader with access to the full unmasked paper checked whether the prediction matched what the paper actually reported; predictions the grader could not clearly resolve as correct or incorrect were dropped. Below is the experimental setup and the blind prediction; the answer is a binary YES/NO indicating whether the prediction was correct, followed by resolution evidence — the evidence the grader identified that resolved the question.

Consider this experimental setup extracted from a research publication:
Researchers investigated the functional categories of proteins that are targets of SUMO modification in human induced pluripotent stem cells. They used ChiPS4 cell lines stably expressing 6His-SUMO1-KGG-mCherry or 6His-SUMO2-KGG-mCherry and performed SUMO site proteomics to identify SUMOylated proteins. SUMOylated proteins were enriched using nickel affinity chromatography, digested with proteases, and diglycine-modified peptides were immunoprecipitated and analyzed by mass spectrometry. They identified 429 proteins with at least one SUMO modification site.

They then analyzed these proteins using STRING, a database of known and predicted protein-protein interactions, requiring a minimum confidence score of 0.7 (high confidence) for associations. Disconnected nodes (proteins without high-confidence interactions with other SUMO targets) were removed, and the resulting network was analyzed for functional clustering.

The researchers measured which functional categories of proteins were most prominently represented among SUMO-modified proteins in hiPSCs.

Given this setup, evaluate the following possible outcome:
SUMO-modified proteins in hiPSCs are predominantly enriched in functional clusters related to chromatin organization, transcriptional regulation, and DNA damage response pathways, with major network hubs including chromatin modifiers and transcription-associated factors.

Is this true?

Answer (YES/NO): NO